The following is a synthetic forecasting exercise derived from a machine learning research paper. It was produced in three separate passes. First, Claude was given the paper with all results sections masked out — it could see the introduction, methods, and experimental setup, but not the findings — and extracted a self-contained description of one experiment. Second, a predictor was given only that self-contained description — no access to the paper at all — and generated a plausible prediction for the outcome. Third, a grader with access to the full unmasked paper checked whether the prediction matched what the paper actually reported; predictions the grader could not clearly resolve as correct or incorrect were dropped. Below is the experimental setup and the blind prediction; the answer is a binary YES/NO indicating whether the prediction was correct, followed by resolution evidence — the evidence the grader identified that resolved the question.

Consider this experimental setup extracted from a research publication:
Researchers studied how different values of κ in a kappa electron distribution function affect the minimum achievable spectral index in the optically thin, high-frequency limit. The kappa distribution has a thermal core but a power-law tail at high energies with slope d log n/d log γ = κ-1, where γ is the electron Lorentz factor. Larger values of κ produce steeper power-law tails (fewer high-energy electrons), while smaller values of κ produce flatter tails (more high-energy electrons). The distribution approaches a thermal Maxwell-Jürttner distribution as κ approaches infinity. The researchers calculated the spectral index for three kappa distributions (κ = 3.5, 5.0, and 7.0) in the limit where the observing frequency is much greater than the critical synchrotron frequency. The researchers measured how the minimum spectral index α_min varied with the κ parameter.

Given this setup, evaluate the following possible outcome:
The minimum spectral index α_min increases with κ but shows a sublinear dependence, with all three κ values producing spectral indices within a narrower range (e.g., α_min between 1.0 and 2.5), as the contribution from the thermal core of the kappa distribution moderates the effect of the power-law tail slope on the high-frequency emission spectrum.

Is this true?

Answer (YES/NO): NO